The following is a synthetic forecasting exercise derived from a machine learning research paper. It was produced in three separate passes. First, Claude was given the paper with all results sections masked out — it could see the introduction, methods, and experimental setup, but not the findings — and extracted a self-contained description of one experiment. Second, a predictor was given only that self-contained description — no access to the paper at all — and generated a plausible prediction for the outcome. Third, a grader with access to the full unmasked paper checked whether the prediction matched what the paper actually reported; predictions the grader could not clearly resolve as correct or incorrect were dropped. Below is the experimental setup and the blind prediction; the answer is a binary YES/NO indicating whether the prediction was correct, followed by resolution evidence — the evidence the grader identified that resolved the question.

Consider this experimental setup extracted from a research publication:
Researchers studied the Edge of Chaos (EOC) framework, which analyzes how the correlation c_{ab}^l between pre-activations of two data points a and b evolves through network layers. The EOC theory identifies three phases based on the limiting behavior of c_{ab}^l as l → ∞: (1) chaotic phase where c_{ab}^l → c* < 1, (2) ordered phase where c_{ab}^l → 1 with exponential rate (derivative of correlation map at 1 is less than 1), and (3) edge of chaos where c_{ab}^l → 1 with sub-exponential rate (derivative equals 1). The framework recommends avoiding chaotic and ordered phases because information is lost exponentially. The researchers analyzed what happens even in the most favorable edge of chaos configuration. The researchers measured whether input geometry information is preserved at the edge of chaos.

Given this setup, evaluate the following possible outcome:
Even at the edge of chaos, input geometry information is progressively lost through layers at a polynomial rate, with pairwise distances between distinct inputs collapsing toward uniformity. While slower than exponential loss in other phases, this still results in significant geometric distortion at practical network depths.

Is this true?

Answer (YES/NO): NO